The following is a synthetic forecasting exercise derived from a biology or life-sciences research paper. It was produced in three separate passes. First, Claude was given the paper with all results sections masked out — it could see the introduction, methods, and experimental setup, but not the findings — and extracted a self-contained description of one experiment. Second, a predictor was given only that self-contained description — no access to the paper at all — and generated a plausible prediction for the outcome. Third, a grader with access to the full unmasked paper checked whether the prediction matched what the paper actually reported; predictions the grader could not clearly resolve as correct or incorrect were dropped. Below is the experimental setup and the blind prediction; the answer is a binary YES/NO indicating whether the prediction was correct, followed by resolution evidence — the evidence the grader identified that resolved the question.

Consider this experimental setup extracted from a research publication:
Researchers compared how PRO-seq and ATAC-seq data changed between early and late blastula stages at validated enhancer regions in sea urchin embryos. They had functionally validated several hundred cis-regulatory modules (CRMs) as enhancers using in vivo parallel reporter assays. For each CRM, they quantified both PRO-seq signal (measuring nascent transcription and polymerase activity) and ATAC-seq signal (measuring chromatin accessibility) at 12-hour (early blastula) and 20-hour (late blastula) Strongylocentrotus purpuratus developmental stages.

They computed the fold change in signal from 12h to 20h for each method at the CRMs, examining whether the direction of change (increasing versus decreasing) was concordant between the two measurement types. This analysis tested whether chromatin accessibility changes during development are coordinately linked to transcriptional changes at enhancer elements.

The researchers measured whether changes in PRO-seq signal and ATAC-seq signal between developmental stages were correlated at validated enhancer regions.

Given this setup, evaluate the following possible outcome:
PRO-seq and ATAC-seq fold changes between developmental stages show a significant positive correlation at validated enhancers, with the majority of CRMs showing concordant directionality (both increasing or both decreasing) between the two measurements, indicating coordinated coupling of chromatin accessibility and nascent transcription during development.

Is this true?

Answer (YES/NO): NO